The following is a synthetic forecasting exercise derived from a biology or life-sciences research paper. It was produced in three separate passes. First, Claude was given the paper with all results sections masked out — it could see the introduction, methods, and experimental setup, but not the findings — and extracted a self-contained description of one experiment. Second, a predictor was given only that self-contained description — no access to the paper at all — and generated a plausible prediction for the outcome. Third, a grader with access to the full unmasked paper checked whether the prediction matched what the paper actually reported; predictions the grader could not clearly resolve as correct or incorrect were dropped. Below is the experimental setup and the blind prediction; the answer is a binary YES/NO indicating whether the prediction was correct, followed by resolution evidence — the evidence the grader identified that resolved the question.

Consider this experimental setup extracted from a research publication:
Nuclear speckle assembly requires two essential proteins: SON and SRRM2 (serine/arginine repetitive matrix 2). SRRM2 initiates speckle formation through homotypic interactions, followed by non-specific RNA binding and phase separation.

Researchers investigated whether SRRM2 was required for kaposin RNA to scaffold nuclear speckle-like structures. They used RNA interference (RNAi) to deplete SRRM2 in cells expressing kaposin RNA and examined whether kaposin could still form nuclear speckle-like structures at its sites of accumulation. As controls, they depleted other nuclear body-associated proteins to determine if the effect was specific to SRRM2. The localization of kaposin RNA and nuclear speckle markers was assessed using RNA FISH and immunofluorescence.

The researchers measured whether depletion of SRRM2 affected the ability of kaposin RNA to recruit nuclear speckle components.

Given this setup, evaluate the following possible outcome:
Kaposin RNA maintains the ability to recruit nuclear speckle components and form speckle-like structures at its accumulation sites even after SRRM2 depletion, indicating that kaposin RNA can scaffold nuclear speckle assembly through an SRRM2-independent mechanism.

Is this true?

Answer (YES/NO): NO